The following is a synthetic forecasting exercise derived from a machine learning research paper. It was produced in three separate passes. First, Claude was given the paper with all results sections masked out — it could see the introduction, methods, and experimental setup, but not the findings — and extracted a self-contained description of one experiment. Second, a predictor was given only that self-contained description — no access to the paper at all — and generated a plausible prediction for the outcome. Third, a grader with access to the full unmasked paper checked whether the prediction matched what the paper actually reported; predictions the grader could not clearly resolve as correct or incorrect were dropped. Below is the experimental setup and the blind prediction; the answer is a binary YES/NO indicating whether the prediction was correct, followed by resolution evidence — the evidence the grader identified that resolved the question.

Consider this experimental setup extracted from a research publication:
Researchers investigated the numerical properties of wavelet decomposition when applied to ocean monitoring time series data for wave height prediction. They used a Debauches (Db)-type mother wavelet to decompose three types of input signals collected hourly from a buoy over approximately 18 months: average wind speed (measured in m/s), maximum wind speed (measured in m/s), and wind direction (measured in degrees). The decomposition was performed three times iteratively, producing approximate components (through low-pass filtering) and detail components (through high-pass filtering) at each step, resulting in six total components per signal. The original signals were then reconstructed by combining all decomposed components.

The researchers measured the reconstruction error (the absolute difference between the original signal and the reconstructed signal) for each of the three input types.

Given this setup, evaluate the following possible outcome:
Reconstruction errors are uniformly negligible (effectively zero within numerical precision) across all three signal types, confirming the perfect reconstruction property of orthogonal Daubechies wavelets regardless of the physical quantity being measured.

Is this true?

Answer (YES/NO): YES